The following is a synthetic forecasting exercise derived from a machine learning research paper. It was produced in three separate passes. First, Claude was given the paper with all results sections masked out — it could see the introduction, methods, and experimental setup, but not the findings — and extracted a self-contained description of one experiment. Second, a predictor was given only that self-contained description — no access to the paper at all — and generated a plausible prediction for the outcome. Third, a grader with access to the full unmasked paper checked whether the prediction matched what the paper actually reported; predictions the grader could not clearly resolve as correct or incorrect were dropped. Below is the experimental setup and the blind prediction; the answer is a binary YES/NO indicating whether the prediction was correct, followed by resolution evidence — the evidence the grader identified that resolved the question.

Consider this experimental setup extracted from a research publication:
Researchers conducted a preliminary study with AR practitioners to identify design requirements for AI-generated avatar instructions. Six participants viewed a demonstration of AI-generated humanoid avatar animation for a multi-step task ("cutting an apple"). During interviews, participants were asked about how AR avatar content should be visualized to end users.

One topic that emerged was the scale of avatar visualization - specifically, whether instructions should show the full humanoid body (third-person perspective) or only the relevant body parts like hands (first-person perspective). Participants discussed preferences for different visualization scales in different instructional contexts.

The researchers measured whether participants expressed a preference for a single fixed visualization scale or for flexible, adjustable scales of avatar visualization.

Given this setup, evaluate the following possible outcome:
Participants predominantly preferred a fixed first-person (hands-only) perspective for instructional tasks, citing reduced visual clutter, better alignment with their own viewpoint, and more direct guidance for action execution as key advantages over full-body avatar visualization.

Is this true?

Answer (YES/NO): NO